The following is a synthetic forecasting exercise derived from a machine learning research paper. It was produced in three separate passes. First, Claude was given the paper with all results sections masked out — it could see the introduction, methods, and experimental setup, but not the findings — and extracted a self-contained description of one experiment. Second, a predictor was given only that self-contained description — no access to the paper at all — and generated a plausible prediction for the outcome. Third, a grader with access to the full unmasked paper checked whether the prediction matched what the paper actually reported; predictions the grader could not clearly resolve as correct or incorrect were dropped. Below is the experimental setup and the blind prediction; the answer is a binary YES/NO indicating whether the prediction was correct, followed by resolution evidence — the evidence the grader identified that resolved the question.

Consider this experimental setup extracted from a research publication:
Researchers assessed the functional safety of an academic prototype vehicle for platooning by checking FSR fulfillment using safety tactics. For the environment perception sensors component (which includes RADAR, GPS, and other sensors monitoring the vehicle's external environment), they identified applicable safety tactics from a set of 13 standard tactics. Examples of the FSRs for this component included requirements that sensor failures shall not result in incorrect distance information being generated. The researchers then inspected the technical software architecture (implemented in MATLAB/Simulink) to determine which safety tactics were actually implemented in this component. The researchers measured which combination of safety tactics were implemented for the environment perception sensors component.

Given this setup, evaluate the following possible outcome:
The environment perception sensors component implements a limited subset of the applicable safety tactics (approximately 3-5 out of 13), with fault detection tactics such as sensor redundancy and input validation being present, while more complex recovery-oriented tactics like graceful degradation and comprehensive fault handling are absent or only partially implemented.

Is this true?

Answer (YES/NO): NO